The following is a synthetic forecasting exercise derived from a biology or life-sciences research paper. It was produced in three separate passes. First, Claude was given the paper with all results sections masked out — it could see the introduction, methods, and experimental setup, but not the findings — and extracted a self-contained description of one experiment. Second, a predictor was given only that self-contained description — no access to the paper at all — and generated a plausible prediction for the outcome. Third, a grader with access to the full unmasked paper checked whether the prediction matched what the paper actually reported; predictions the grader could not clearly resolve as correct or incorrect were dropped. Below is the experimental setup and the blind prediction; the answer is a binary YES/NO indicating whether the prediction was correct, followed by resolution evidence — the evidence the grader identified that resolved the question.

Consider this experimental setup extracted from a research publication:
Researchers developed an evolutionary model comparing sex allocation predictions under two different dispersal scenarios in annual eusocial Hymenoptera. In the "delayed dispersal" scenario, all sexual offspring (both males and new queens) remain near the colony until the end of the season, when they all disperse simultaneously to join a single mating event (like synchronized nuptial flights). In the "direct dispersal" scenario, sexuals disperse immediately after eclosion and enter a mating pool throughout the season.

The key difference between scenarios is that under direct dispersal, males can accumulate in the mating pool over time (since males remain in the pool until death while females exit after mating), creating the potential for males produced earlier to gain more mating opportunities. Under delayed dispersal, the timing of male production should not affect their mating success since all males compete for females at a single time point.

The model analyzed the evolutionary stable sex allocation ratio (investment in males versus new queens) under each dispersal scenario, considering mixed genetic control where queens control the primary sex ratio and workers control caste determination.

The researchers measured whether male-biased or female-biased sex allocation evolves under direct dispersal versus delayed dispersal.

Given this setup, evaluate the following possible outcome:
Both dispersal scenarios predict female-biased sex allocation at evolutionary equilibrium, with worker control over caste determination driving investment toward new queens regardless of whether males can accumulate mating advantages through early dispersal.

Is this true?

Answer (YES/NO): NO